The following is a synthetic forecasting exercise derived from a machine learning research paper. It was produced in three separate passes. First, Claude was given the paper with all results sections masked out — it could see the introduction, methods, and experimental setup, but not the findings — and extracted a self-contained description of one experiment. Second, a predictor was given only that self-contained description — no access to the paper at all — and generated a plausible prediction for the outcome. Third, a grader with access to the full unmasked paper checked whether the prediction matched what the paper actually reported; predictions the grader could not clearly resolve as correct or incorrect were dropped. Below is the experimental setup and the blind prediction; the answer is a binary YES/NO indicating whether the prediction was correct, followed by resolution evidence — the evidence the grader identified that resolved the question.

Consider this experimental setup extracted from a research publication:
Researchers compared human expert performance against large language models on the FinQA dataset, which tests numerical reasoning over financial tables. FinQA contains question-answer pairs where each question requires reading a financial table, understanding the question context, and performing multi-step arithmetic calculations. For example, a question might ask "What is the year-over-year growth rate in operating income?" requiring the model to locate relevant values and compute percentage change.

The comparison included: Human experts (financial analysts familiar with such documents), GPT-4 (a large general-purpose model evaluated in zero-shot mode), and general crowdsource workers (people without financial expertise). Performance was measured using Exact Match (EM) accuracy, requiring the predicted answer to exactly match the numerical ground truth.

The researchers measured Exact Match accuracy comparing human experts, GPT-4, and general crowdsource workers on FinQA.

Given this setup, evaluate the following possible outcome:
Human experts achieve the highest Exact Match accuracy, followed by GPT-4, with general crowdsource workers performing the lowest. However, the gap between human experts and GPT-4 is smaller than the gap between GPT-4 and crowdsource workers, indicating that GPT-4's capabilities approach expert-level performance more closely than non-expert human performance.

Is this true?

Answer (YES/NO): YES